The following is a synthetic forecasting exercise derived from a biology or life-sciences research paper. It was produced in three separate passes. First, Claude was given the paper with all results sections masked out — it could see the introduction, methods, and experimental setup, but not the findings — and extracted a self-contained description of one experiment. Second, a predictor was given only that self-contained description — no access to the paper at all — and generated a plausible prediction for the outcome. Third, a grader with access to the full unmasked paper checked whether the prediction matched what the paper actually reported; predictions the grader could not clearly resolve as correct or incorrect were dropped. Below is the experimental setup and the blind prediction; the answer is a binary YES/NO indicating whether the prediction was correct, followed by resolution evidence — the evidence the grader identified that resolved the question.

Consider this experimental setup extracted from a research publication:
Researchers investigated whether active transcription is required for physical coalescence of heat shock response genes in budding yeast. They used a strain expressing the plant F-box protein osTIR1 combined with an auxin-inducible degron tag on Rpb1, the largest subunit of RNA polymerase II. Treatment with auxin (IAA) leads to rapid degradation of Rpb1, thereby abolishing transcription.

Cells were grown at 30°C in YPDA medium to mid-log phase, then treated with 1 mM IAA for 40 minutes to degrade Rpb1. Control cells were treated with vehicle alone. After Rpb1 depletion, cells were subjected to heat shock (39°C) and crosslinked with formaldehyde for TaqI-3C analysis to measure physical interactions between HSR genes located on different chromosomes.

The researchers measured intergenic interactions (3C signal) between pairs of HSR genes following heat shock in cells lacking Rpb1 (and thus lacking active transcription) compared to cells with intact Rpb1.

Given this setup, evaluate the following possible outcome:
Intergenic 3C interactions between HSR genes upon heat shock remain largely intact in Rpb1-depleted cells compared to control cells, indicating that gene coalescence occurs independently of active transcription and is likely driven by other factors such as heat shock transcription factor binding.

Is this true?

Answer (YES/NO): NO